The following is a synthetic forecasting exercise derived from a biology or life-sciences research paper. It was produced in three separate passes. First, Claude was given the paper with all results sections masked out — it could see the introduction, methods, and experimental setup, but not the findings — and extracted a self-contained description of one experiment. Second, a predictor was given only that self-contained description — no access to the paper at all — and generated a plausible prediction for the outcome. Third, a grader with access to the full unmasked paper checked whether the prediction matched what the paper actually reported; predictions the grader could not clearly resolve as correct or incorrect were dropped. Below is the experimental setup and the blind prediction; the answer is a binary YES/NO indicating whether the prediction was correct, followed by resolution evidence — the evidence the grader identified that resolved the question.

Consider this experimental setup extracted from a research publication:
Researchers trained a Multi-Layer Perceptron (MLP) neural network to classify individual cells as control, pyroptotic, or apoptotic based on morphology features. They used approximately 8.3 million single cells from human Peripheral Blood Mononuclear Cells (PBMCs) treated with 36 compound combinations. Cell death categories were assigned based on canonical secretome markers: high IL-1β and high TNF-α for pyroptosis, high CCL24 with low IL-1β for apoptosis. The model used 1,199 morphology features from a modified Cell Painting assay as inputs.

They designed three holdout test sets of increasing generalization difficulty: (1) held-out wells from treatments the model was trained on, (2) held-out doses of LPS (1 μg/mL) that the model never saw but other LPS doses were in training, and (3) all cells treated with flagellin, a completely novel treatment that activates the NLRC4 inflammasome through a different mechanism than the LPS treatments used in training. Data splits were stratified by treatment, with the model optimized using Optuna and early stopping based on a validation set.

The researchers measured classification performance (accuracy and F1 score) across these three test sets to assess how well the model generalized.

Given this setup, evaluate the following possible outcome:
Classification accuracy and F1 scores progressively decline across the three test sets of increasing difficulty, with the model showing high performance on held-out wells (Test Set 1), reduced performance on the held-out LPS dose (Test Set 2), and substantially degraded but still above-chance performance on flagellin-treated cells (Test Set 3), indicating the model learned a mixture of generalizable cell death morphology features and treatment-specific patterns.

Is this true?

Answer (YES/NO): NO